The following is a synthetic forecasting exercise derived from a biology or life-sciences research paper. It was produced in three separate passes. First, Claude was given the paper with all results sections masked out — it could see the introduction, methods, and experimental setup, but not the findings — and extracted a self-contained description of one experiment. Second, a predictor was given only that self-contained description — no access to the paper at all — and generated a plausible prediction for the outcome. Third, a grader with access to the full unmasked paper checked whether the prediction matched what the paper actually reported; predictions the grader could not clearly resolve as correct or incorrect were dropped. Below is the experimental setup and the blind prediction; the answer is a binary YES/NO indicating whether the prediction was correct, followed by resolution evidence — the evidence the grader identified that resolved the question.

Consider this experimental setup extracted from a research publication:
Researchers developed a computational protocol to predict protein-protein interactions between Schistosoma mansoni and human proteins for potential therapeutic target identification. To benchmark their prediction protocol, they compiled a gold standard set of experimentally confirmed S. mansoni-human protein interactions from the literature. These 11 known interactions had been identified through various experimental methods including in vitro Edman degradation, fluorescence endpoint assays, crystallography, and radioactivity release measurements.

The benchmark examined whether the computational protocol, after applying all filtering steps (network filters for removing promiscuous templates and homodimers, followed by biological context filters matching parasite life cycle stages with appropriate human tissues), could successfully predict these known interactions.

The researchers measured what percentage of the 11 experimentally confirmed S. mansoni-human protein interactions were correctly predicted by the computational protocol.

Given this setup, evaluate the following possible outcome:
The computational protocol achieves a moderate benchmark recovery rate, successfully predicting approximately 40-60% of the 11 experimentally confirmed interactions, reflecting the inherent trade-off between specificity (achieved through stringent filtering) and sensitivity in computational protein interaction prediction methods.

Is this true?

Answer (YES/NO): NO